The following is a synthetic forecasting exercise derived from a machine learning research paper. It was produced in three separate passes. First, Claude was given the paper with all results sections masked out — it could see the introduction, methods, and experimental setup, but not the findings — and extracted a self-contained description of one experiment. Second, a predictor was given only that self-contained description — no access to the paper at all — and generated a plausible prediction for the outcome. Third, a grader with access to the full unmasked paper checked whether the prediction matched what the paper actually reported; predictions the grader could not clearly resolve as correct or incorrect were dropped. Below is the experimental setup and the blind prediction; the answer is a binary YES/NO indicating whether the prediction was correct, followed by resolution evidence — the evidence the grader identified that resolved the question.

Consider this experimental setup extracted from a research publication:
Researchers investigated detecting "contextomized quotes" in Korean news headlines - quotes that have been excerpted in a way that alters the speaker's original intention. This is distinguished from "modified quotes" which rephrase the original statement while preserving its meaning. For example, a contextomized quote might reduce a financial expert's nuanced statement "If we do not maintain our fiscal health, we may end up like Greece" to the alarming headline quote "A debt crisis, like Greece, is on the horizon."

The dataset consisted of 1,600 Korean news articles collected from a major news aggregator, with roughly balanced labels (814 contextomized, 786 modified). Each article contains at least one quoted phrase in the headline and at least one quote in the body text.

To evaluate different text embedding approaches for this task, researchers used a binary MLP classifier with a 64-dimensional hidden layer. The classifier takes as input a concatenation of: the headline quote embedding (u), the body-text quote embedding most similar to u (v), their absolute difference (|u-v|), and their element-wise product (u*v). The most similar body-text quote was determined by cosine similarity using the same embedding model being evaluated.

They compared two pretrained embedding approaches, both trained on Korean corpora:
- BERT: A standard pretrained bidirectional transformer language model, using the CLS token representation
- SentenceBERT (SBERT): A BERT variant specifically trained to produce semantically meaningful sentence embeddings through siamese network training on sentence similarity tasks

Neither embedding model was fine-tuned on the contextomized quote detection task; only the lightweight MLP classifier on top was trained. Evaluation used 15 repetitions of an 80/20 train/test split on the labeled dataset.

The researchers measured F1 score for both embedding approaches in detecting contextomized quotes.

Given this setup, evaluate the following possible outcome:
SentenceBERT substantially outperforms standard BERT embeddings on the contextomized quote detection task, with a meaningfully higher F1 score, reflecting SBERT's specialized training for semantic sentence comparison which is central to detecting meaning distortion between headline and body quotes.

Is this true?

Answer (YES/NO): NO